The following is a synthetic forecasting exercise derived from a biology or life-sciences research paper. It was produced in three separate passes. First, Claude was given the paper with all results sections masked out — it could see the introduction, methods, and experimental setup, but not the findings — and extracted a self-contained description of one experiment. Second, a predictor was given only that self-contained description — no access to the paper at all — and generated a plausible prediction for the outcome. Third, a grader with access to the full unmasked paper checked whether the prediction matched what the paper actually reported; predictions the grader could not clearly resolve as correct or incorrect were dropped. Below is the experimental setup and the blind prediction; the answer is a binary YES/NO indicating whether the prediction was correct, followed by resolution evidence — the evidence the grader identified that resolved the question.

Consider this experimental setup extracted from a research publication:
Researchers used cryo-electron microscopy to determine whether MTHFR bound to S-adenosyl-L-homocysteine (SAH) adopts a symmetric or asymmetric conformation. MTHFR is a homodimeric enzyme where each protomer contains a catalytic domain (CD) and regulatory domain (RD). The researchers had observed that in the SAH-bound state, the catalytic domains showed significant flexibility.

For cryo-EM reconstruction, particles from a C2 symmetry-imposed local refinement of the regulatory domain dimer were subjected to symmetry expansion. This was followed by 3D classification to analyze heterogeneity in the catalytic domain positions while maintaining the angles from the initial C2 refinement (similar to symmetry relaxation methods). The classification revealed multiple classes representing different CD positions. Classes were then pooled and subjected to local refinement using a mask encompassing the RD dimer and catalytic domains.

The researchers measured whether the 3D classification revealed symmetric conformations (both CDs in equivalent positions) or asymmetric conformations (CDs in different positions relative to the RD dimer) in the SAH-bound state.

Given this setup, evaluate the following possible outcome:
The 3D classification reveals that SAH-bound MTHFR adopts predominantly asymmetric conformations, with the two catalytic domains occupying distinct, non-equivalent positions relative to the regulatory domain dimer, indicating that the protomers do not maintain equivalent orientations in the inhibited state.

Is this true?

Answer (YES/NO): NO